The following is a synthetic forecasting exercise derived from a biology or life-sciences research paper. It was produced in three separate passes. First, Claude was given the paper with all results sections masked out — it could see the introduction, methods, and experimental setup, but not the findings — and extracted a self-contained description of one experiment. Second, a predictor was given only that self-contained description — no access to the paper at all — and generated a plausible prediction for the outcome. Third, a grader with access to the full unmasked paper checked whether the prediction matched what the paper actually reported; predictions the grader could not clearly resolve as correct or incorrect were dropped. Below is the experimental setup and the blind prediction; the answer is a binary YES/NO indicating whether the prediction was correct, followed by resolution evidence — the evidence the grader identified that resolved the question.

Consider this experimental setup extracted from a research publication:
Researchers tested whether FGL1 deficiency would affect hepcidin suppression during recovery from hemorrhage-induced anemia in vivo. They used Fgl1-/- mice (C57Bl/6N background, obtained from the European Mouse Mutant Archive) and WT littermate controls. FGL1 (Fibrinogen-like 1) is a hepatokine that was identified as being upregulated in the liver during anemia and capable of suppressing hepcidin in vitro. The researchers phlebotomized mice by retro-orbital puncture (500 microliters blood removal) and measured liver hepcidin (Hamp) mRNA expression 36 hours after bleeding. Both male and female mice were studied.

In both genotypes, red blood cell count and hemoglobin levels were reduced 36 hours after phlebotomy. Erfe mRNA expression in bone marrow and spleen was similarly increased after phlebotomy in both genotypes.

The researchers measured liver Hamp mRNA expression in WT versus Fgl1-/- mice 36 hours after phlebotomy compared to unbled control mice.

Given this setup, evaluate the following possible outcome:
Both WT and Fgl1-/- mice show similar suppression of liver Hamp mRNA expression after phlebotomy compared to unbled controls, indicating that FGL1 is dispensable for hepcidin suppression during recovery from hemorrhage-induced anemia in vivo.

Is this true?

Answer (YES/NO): NO